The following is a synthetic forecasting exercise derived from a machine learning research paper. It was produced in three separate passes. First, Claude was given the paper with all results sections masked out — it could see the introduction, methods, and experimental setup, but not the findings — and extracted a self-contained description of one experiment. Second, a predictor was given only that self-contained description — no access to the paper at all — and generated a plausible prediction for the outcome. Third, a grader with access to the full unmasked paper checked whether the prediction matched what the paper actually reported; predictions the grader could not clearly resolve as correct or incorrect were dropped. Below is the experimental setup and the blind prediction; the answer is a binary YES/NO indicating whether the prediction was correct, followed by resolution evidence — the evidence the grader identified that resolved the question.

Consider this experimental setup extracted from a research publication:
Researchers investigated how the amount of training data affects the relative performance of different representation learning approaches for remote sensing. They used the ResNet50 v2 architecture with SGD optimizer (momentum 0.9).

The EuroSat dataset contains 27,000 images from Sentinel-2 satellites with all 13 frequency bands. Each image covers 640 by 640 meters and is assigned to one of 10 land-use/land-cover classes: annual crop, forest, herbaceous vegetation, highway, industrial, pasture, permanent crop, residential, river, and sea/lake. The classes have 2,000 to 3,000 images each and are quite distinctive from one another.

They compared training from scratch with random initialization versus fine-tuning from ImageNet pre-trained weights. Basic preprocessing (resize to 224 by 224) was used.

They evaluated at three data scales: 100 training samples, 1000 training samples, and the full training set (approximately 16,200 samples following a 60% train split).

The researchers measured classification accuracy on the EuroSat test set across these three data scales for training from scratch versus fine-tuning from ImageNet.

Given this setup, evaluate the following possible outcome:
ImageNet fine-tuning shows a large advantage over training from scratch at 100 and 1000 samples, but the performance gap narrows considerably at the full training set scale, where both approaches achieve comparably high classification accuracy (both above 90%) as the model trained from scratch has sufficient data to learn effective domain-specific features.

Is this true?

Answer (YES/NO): YES